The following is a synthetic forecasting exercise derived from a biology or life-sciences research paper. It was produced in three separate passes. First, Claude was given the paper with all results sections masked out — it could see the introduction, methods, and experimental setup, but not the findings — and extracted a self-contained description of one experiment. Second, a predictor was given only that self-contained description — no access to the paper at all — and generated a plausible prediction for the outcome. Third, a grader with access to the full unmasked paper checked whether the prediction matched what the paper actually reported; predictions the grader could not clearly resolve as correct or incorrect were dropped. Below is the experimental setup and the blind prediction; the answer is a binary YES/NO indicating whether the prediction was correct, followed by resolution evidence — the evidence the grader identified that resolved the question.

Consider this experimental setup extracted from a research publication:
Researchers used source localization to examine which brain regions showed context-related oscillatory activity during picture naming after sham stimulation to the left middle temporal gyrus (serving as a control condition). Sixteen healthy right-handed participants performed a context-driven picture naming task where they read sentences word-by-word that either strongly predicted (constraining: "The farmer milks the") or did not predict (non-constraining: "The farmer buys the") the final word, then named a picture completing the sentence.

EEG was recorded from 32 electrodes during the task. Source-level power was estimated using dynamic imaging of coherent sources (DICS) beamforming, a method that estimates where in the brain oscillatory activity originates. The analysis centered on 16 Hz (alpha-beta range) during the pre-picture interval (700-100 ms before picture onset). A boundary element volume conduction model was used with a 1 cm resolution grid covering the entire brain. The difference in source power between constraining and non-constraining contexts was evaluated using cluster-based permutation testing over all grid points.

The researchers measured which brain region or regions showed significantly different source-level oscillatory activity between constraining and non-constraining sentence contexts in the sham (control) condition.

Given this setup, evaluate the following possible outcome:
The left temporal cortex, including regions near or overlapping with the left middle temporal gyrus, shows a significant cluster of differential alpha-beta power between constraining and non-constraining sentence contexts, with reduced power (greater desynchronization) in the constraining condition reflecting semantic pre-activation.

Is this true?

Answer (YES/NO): YES